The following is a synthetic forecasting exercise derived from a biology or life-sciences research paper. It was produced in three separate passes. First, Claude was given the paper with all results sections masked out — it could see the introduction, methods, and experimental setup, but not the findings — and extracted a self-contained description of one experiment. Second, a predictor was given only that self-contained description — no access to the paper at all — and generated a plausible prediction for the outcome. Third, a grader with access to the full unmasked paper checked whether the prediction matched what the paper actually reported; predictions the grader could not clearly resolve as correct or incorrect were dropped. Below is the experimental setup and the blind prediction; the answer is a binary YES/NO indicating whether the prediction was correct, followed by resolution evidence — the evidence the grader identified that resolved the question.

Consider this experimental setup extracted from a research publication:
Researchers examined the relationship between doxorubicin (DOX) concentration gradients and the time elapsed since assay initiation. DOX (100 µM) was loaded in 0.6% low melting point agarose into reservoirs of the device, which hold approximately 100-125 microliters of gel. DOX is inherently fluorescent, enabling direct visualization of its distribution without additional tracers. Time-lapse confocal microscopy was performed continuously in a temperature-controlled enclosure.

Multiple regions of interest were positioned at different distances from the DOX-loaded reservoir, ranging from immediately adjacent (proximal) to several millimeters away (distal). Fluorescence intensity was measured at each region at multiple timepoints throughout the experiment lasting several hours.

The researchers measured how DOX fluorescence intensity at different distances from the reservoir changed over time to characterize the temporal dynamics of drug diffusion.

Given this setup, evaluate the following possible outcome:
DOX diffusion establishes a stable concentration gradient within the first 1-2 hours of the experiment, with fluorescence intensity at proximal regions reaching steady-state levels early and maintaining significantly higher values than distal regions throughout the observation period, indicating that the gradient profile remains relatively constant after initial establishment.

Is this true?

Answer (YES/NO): NO